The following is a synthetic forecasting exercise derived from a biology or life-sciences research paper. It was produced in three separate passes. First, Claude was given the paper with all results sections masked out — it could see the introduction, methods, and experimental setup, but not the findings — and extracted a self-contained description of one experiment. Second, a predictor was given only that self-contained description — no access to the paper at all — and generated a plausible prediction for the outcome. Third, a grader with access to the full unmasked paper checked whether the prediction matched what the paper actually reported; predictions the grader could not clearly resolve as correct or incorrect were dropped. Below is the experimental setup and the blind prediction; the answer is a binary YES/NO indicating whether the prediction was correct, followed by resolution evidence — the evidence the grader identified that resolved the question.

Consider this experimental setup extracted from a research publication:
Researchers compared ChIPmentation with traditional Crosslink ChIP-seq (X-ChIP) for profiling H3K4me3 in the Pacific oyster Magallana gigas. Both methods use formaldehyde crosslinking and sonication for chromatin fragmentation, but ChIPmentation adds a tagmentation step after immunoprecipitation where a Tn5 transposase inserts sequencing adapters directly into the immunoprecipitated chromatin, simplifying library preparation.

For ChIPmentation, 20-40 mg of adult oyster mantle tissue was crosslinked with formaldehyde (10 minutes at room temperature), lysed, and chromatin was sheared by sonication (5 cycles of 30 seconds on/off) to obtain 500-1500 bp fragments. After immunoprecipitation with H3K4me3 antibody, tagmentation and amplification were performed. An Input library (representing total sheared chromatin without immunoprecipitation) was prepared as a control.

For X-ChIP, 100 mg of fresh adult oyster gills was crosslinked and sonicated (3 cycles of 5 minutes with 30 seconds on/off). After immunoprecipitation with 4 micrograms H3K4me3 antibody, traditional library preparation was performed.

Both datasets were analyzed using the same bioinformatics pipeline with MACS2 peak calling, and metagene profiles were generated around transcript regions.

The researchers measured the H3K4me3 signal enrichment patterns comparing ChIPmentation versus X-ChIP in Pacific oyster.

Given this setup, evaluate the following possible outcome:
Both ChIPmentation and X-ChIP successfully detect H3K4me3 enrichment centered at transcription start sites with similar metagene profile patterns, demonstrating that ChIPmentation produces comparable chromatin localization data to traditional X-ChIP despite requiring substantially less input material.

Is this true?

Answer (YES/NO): NO